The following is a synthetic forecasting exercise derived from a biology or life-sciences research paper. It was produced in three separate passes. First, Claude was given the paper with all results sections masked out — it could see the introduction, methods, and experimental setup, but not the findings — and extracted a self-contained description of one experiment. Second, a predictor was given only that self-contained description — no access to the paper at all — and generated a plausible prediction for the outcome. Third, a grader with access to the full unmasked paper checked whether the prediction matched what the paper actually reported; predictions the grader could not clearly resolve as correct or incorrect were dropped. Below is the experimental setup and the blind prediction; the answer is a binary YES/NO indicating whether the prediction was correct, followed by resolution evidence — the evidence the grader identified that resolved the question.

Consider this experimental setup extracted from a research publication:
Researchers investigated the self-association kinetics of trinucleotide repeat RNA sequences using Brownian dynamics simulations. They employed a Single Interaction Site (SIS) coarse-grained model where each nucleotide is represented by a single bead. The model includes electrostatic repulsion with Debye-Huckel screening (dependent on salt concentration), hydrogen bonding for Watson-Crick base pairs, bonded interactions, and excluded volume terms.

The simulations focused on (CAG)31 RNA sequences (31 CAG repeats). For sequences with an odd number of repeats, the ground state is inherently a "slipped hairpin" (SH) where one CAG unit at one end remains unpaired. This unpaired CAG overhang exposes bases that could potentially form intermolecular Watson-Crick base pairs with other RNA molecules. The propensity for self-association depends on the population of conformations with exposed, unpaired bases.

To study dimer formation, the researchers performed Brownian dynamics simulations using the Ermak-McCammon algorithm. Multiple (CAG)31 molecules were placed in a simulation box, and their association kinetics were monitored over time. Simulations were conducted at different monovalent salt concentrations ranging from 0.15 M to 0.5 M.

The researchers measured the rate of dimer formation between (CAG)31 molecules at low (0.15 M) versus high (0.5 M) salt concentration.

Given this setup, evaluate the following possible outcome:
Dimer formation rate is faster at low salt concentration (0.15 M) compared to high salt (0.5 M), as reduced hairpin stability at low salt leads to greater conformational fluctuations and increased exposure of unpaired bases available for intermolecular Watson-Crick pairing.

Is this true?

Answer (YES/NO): YES